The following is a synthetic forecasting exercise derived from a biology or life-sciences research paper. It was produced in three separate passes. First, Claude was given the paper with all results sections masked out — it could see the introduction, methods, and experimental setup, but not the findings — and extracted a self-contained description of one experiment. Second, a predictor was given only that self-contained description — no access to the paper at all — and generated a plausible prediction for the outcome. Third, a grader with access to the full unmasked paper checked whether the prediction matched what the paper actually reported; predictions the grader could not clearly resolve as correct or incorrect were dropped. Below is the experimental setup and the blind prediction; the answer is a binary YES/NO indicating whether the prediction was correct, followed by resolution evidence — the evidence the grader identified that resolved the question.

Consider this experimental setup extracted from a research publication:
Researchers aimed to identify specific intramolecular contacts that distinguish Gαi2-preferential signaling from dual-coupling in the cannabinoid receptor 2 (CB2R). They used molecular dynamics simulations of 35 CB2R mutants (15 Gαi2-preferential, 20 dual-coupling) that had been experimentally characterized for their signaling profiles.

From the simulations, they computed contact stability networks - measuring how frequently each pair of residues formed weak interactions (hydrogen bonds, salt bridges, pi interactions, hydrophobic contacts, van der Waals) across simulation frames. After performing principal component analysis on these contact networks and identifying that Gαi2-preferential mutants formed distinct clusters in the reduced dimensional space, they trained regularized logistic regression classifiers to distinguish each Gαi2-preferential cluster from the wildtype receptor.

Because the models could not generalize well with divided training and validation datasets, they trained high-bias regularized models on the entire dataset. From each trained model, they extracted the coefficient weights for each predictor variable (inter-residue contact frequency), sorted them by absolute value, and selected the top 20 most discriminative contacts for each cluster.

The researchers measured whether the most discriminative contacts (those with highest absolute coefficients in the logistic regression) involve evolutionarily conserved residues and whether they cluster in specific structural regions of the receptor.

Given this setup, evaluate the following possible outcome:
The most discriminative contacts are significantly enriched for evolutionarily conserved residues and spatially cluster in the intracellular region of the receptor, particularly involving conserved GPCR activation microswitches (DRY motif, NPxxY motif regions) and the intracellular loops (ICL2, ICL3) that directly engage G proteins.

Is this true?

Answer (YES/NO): NO